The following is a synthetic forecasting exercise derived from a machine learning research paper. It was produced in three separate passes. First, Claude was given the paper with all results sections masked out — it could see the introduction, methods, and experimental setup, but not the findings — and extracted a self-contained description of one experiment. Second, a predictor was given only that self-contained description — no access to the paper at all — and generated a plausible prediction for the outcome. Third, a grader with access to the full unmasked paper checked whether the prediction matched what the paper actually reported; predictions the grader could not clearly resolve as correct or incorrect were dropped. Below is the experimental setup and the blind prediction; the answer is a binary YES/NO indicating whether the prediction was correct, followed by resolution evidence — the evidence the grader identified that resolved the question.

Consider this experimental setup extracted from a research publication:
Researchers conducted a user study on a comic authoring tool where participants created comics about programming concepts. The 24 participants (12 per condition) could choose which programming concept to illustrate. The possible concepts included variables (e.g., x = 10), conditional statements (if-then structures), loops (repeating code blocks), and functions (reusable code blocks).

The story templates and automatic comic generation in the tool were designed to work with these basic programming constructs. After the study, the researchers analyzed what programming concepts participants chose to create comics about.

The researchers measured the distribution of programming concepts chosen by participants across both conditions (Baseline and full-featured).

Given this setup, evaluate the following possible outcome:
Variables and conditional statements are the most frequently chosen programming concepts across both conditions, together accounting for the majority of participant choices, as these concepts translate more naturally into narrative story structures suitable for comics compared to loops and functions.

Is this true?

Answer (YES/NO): NO